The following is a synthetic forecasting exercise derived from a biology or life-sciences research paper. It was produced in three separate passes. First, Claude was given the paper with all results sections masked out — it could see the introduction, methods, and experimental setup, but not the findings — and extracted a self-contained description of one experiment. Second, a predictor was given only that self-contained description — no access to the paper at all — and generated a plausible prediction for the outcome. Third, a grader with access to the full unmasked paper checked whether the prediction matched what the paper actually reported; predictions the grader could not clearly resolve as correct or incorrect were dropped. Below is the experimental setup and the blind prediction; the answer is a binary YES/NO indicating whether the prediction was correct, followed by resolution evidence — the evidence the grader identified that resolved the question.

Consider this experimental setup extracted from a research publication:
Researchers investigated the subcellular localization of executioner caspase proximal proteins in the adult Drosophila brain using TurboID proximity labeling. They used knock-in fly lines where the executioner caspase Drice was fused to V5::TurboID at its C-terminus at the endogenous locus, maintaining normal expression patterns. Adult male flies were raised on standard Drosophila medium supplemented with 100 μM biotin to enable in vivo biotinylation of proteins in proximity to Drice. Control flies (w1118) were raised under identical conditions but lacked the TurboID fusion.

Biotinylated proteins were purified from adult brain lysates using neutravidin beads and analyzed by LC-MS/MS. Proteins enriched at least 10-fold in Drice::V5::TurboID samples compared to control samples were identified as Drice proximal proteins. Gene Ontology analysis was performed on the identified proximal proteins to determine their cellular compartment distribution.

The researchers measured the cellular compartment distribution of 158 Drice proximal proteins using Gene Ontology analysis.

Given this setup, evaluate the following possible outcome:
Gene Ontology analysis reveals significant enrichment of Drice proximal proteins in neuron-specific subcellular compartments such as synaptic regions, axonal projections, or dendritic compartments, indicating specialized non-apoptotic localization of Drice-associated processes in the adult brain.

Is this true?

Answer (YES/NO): YES